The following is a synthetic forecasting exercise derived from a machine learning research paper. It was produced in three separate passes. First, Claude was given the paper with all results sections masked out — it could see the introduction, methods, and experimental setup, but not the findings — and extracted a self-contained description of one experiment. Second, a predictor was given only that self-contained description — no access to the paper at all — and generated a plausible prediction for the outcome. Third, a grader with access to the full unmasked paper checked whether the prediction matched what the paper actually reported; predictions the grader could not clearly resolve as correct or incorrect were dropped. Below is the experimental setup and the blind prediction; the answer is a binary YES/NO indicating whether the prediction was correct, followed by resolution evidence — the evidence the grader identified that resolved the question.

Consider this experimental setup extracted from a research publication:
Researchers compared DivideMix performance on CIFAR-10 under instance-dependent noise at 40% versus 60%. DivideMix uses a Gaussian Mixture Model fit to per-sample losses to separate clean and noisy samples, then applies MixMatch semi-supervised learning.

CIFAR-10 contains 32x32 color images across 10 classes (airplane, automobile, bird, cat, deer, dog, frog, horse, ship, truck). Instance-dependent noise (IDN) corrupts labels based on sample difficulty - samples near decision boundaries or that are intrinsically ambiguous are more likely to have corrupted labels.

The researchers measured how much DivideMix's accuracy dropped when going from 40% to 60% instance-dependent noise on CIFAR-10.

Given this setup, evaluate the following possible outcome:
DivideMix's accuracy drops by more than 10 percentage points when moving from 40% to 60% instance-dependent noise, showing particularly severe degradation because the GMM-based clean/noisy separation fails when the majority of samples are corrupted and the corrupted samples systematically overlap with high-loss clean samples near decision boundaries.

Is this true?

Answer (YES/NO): NO